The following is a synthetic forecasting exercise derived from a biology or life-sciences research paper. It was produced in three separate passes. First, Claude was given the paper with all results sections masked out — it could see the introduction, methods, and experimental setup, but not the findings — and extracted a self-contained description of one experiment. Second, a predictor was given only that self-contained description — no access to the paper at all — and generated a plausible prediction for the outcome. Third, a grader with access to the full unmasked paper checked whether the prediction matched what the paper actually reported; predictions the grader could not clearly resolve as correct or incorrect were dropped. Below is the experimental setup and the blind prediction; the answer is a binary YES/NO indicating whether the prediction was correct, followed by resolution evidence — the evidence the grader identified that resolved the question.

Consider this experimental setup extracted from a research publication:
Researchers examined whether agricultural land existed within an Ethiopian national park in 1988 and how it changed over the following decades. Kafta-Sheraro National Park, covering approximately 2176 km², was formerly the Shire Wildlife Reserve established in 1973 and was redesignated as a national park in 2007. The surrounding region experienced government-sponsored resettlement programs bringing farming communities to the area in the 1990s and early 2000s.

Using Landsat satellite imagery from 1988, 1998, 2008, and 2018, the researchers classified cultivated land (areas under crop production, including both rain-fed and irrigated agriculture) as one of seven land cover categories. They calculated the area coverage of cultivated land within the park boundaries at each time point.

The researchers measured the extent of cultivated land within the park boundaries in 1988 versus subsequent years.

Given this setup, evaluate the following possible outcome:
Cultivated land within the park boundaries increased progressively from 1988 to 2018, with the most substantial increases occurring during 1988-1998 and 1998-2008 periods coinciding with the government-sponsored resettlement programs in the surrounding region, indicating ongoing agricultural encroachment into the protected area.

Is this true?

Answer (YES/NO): YES